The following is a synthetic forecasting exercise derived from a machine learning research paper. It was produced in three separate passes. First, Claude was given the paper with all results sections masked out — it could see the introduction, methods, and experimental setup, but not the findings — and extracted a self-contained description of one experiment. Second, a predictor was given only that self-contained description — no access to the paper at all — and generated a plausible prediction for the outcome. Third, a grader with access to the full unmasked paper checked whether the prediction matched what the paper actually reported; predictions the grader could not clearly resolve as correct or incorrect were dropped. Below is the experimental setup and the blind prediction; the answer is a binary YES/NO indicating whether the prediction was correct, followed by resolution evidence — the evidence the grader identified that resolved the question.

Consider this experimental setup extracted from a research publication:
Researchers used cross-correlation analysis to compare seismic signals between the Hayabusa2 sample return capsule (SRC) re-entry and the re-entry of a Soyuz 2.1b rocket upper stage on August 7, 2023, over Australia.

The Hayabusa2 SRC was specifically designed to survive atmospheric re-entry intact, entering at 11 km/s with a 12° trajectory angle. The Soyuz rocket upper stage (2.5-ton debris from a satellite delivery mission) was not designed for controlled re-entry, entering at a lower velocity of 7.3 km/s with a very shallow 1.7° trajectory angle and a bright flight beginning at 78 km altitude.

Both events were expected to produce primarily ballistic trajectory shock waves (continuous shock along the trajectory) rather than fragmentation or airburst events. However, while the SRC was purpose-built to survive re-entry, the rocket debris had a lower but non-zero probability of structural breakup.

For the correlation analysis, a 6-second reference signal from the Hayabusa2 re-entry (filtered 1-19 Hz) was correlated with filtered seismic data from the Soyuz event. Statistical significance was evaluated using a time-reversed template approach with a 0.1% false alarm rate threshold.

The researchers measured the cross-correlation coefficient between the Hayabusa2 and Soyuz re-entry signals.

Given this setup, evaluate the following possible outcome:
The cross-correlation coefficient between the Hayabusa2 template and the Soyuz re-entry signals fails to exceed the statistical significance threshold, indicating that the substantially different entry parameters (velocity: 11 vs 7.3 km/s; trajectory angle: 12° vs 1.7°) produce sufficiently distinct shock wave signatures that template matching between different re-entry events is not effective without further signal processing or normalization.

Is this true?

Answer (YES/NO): NO